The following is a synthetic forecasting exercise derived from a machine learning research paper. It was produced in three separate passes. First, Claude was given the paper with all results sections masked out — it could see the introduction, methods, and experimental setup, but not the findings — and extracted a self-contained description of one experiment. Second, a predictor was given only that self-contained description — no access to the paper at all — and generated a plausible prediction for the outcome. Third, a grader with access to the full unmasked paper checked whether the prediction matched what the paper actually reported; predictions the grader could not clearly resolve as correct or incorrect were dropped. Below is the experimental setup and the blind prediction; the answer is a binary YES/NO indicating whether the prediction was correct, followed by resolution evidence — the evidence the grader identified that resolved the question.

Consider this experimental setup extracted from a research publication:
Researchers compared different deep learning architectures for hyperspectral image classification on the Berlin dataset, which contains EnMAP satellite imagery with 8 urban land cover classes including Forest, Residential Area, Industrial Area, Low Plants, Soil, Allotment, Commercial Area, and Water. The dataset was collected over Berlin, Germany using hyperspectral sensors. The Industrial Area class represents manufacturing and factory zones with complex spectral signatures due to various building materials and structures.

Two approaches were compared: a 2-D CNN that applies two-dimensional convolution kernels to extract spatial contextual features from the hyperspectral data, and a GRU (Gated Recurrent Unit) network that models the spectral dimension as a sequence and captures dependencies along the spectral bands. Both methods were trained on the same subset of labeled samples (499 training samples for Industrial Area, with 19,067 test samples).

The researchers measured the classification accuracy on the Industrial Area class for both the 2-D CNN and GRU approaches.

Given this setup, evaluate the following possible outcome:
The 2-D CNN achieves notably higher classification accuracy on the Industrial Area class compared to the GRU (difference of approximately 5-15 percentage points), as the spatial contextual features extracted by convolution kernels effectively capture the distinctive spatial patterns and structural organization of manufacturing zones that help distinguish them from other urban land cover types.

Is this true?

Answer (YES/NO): NO